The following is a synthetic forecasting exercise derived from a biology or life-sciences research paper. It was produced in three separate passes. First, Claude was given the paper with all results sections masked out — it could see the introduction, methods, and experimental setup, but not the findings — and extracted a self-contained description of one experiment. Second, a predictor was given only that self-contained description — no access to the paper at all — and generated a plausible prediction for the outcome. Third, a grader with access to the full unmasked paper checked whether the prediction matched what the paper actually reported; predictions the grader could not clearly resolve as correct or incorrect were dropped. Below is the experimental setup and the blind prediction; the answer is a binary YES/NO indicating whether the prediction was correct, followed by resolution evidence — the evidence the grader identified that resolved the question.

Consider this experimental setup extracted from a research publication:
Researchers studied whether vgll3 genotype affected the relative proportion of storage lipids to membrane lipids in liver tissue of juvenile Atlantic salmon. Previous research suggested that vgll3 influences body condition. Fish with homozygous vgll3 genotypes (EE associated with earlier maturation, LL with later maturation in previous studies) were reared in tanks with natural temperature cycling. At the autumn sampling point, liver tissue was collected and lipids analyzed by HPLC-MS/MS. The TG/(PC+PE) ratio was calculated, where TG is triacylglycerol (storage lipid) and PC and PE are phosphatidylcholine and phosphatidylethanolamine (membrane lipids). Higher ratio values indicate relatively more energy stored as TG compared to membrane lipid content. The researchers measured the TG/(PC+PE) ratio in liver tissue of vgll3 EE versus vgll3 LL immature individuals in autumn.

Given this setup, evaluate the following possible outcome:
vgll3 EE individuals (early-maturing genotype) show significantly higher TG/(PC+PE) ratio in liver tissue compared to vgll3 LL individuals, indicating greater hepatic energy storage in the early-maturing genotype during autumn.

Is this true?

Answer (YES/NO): NO